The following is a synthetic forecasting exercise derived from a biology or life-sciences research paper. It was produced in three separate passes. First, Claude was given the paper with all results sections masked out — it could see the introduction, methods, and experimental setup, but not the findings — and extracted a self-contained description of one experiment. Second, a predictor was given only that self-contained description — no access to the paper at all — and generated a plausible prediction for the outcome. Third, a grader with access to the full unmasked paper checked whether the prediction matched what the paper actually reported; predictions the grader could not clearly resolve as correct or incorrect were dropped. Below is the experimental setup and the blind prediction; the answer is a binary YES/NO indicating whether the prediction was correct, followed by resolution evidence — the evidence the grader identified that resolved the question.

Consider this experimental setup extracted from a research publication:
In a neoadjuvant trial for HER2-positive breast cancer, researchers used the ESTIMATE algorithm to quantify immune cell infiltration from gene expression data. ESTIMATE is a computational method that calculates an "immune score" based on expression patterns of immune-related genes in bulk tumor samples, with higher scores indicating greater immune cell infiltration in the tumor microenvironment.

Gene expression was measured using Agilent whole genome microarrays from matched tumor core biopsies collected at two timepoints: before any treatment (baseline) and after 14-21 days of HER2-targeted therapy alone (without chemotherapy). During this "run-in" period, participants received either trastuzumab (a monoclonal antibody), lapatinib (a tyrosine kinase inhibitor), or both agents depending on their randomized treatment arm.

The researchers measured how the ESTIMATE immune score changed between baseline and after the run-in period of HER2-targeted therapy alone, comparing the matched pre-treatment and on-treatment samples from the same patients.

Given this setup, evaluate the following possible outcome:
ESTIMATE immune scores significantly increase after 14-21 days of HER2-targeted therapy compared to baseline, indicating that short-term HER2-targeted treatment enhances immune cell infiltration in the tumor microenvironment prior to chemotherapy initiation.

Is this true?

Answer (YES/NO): YES